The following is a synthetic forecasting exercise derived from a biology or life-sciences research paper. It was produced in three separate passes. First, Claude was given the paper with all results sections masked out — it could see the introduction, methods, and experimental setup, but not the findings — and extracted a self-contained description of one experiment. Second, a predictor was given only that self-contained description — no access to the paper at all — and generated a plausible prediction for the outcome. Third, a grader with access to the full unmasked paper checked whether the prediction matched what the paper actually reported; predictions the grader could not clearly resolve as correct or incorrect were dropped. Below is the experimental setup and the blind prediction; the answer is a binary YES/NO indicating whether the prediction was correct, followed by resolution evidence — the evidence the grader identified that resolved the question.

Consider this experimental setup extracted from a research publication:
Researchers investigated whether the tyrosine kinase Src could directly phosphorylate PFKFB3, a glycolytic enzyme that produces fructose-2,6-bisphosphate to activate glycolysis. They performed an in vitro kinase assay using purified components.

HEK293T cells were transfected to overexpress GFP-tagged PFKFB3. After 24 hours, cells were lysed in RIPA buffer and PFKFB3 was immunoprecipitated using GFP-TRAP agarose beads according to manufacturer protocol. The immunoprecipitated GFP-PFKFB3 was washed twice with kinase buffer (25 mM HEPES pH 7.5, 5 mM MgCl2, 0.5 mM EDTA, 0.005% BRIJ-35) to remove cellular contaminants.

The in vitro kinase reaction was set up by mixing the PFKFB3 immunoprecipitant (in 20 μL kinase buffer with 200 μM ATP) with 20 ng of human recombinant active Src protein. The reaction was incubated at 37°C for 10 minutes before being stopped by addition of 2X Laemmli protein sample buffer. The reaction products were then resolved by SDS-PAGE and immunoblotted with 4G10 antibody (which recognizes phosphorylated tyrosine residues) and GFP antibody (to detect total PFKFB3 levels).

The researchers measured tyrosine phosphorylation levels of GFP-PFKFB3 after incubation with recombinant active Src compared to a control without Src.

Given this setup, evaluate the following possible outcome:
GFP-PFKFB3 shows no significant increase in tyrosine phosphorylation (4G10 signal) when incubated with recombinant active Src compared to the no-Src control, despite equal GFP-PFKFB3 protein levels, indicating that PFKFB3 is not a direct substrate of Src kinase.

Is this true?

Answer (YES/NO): NO